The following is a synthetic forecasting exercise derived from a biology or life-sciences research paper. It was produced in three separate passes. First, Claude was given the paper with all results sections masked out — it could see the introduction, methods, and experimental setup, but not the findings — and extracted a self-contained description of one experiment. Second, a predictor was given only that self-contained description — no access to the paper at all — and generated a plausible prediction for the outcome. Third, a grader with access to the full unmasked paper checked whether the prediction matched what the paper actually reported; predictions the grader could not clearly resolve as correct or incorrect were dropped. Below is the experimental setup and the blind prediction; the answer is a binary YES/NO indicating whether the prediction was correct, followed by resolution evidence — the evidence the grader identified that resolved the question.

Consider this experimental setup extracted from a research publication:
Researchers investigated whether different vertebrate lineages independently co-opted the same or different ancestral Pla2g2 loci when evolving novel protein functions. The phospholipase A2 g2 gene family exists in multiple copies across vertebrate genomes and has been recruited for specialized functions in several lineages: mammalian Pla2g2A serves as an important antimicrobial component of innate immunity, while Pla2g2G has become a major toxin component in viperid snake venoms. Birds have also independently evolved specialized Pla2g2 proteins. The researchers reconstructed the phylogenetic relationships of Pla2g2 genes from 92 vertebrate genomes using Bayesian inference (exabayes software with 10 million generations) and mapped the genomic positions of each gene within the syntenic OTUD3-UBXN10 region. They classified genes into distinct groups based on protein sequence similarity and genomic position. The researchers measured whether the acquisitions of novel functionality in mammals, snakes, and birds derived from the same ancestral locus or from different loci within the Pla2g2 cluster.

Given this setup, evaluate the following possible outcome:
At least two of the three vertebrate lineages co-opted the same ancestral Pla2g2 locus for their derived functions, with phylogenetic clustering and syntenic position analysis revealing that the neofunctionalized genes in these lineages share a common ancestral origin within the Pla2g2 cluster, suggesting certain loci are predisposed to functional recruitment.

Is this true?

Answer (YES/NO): YES